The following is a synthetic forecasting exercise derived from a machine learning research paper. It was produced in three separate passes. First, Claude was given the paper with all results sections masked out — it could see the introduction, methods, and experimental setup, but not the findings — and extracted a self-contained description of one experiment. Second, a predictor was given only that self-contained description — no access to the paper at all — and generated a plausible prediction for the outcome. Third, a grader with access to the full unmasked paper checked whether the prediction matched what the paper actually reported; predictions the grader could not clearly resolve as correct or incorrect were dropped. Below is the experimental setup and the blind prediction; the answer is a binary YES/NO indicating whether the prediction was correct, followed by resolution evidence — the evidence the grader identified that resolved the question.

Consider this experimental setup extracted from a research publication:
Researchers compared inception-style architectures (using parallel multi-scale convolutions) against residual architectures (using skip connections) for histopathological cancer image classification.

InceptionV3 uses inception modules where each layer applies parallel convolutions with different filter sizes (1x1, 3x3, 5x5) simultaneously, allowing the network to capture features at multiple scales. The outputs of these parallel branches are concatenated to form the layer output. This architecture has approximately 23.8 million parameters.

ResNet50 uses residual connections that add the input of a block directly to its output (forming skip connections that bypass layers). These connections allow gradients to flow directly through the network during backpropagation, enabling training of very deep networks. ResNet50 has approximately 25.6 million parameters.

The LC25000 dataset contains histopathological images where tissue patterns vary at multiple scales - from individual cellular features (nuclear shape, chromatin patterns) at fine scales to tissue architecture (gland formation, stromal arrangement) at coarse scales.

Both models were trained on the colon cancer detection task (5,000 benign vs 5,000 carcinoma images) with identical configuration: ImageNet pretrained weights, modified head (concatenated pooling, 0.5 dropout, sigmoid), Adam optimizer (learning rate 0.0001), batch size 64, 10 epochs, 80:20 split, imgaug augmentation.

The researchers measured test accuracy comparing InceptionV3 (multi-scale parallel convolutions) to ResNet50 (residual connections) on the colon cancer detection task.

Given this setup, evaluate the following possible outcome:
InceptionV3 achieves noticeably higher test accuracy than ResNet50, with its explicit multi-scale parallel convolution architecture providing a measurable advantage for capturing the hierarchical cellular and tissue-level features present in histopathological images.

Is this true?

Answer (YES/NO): NO